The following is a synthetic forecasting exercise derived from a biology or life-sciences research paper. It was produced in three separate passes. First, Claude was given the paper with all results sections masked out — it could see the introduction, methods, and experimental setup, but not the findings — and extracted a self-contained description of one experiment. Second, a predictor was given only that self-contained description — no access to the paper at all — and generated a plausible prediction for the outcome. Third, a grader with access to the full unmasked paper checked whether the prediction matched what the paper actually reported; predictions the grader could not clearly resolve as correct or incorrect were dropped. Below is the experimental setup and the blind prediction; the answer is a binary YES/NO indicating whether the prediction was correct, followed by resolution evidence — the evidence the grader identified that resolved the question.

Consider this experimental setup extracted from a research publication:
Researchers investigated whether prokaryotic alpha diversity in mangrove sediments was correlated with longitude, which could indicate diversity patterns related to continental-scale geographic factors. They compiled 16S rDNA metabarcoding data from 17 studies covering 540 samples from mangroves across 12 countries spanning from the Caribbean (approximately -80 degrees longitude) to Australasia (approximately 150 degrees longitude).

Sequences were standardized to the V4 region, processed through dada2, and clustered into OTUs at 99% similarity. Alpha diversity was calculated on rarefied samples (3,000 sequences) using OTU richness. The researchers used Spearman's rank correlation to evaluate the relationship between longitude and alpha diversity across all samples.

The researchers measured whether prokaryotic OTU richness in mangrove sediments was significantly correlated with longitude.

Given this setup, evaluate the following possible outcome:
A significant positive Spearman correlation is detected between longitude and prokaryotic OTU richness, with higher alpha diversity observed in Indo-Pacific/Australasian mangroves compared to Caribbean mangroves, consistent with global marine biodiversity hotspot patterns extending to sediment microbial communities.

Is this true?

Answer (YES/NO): NO